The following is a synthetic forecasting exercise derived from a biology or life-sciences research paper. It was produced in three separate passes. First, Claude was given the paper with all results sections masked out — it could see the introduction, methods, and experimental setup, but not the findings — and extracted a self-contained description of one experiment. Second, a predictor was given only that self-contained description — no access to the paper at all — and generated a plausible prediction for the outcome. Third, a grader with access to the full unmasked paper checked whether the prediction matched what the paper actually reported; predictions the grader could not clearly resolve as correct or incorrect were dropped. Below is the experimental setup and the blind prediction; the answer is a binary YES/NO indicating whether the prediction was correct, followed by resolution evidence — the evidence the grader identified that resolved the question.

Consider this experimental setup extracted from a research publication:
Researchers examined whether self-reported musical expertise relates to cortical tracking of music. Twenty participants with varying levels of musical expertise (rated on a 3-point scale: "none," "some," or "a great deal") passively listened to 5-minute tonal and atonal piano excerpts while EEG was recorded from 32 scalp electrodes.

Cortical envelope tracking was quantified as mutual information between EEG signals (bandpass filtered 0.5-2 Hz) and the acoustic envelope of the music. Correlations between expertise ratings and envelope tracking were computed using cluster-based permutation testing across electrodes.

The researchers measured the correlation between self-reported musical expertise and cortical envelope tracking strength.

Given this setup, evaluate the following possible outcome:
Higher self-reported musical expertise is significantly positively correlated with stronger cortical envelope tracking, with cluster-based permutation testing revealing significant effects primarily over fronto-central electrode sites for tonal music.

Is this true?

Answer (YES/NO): NO